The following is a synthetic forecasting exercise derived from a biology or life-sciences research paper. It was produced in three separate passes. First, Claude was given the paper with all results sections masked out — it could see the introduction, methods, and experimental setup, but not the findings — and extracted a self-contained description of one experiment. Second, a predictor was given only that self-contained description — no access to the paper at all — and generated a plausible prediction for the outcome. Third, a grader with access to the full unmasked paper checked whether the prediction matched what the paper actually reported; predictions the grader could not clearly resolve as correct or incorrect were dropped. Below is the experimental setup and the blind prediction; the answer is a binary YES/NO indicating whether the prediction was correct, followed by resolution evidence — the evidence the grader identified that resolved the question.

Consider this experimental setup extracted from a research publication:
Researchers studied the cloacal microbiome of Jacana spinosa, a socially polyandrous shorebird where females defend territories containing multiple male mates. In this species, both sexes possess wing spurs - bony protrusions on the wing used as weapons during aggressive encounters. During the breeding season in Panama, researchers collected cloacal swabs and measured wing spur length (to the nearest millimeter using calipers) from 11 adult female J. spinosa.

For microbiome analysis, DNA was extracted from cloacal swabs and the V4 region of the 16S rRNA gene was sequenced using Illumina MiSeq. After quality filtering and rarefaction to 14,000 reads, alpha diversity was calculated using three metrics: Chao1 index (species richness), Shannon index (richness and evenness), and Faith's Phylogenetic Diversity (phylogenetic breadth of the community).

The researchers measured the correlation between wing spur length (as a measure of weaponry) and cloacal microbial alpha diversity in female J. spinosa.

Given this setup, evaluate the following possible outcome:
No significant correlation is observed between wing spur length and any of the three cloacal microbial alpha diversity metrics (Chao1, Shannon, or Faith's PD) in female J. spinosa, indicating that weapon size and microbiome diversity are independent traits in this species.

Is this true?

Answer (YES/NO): NO